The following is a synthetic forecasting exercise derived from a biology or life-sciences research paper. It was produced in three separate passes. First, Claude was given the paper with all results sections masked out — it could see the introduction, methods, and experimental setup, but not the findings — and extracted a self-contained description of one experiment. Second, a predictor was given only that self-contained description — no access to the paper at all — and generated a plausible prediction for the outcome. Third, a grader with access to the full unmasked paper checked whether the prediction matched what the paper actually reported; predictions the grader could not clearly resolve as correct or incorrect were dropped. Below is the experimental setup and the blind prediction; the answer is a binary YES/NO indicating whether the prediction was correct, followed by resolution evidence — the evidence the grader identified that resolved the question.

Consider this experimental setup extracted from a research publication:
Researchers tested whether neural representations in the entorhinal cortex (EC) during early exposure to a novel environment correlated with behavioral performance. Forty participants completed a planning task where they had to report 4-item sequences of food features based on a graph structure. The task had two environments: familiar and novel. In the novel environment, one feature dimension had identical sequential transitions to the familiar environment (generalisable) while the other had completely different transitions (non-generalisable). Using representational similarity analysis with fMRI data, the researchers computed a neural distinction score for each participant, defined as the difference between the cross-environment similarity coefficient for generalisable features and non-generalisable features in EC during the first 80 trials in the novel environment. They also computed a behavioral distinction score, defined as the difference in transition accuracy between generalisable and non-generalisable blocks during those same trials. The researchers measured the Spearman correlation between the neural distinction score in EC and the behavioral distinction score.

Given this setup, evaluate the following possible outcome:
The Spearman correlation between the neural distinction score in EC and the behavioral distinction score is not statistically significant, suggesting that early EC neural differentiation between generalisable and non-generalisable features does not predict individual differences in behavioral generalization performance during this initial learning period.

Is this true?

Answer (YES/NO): YES